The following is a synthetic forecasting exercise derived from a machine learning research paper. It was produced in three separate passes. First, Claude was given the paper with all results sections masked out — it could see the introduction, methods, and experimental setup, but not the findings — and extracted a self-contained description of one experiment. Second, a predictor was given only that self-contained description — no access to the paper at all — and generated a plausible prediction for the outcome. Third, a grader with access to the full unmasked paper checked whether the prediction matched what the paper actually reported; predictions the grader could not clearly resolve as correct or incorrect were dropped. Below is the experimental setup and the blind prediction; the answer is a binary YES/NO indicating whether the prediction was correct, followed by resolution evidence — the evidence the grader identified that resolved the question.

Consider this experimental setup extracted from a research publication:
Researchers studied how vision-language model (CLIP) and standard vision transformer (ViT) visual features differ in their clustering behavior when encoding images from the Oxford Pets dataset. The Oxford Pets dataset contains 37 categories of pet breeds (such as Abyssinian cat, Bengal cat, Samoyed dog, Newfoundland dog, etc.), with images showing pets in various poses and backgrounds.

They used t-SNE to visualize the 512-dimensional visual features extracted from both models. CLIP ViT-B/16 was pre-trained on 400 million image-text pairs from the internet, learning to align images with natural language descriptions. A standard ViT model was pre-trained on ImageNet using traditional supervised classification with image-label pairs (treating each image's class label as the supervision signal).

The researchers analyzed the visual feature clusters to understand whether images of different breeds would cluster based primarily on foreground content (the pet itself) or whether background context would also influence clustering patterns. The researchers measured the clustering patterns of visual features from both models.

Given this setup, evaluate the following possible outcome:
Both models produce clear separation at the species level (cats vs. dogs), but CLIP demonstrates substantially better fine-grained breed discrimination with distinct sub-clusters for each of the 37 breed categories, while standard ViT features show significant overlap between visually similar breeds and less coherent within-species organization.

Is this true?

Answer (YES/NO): NO